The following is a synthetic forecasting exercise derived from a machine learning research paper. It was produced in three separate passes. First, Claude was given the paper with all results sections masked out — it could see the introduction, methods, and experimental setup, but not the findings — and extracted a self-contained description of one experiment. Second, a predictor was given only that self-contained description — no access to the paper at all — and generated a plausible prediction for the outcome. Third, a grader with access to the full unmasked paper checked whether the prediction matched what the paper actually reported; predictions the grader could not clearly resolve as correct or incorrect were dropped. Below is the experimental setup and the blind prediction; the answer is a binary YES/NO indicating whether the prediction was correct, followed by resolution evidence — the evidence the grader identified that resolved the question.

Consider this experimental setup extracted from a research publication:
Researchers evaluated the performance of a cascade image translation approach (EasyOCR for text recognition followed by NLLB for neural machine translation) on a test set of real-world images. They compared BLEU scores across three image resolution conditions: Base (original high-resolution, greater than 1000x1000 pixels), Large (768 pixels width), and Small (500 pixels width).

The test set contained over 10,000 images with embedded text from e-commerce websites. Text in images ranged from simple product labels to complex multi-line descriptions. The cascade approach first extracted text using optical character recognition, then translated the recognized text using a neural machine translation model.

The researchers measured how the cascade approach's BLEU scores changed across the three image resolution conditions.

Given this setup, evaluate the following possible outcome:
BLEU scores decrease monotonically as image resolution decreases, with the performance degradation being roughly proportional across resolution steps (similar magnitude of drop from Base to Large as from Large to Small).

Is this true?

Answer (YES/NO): YES